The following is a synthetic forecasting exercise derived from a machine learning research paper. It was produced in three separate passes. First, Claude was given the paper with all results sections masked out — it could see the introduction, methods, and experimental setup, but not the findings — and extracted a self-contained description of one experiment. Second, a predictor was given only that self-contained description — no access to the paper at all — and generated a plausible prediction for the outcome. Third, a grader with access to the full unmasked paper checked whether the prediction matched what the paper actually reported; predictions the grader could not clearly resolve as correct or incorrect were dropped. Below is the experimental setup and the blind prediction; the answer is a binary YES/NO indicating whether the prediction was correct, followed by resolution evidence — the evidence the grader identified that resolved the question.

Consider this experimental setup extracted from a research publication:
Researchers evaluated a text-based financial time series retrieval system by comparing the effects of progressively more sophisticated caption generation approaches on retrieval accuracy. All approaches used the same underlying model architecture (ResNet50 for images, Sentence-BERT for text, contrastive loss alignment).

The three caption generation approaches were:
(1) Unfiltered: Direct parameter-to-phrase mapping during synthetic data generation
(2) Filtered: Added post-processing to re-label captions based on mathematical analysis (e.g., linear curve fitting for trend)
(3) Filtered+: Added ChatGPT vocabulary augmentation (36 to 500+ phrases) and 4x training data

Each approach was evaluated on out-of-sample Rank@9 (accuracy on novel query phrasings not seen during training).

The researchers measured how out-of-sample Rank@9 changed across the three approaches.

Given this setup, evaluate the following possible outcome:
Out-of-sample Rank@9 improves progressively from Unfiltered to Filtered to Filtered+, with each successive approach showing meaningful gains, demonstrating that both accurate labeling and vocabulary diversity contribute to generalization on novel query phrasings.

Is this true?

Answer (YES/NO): YES